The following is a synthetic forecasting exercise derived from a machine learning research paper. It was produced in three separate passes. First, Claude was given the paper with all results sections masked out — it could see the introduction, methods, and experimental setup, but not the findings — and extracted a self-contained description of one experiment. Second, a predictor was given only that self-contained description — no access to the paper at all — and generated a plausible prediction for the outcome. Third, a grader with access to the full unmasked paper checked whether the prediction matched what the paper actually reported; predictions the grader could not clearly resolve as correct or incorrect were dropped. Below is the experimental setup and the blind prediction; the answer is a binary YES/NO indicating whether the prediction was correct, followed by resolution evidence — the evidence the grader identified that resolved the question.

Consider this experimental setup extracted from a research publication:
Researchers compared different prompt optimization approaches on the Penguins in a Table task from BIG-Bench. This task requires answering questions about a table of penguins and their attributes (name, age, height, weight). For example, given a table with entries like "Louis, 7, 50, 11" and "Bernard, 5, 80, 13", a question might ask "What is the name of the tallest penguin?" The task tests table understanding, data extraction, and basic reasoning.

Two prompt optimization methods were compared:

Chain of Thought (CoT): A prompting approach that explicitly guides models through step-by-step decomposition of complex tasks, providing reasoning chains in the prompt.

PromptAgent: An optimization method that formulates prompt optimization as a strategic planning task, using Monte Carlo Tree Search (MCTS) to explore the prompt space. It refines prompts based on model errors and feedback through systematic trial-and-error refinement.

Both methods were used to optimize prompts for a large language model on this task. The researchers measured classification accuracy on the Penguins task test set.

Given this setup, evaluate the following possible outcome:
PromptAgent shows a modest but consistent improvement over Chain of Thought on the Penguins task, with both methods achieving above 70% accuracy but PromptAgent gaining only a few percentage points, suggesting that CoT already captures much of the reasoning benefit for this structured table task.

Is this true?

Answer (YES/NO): NO